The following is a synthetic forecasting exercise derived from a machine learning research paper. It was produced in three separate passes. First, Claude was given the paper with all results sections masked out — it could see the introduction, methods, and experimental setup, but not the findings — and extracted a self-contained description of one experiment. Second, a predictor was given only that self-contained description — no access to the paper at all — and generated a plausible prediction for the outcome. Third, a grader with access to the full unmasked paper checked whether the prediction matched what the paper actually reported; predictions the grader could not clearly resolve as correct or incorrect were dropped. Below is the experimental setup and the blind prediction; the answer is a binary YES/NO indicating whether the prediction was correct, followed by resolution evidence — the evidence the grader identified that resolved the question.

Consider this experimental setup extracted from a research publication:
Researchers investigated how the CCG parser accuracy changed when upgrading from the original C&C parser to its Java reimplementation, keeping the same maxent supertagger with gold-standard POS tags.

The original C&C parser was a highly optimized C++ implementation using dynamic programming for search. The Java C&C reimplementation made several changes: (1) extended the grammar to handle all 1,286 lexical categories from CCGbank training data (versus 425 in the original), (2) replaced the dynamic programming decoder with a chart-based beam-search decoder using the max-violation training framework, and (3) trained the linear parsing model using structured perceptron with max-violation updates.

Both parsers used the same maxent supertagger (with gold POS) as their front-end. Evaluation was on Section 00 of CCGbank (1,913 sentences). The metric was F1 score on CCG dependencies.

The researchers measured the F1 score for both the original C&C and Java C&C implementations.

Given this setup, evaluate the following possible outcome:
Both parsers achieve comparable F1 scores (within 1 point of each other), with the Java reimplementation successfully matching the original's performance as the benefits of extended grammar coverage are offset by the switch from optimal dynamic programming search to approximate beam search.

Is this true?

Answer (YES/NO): NO